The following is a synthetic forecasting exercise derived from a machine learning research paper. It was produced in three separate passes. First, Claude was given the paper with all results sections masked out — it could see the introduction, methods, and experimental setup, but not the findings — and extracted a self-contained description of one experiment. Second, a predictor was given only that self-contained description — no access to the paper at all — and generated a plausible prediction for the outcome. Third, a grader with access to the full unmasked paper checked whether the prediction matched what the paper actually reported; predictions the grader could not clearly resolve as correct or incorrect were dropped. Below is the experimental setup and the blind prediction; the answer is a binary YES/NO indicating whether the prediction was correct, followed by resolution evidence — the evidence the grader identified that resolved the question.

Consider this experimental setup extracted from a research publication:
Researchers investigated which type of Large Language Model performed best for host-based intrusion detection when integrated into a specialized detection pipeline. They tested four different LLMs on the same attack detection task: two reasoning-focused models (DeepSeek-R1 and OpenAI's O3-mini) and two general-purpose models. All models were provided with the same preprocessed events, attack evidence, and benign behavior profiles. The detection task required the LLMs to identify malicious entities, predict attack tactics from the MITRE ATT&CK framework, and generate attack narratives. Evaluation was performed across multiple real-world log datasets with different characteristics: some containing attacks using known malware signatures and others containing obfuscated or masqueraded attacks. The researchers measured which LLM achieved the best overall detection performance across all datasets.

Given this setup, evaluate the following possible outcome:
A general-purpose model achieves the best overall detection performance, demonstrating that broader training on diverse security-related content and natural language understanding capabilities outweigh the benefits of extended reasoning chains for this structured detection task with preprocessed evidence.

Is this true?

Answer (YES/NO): NO